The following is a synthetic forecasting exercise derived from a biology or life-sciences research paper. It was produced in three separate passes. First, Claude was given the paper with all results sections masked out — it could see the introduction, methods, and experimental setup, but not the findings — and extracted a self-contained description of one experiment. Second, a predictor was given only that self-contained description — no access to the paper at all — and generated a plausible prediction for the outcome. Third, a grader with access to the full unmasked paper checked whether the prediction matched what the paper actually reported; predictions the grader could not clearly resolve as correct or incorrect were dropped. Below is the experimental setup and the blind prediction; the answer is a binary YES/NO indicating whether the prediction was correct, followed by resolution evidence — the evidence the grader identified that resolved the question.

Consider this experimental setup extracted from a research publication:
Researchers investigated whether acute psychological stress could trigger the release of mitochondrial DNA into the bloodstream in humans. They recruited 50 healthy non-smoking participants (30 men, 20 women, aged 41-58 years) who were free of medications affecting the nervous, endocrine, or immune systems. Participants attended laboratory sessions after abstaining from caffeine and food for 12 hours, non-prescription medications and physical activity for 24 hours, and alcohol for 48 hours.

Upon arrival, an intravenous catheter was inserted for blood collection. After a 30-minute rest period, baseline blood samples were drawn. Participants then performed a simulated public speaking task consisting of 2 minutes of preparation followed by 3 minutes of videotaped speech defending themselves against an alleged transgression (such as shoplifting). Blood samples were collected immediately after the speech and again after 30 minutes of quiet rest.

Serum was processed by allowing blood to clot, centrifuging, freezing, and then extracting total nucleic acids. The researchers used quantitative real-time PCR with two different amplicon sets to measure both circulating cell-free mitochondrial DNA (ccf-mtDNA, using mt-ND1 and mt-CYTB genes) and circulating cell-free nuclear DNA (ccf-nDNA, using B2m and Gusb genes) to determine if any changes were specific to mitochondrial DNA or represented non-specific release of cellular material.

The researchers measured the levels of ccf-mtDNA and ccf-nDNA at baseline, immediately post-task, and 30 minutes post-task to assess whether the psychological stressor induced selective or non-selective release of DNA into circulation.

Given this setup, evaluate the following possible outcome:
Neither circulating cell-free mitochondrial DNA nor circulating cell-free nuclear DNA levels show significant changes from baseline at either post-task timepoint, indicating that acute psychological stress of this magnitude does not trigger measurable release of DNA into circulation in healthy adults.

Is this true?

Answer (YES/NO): NO